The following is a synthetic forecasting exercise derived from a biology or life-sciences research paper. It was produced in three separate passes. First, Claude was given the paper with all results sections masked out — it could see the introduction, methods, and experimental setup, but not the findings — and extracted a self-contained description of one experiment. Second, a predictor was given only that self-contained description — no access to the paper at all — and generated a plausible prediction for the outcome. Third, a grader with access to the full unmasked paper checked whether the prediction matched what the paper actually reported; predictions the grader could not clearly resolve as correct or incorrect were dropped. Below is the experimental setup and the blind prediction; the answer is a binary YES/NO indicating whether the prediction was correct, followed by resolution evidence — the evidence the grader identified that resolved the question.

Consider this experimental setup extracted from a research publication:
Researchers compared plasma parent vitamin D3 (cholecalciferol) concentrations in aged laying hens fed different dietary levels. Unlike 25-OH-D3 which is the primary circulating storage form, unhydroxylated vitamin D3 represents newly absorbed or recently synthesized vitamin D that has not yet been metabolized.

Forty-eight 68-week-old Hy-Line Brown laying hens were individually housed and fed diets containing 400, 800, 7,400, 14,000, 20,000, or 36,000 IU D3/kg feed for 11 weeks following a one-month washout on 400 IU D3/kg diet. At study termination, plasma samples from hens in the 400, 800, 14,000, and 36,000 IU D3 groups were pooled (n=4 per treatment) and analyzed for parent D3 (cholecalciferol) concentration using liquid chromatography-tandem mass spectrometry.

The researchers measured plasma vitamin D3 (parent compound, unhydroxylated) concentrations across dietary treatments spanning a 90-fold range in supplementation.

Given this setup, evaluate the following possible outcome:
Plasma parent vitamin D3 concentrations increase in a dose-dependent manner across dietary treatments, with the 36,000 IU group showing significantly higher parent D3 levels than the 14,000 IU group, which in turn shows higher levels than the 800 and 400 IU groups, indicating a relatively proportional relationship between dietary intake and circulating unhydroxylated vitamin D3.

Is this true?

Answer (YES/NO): NO